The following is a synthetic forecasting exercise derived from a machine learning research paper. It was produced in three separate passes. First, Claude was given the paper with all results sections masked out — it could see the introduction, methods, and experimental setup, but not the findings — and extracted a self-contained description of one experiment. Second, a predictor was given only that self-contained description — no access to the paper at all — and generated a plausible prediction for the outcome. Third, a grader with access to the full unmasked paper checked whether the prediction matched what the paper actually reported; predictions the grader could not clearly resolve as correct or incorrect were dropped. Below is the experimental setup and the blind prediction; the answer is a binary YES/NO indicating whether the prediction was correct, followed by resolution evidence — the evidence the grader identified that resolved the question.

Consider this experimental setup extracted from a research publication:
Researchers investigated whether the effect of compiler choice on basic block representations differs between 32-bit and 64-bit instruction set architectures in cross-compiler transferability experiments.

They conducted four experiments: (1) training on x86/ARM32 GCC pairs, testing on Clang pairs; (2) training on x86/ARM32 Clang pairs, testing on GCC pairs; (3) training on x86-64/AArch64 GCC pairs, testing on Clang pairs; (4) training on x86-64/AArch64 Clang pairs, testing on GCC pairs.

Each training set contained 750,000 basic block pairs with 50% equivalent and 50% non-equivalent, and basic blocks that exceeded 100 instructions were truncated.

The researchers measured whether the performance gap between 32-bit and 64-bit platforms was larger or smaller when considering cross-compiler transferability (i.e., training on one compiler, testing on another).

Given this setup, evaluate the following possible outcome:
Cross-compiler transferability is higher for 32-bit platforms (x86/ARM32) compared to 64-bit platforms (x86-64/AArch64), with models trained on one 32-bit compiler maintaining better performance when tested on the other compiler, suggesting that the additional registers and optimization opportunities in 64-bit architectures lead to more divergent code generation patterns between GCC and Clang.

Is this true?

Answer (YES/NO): YES